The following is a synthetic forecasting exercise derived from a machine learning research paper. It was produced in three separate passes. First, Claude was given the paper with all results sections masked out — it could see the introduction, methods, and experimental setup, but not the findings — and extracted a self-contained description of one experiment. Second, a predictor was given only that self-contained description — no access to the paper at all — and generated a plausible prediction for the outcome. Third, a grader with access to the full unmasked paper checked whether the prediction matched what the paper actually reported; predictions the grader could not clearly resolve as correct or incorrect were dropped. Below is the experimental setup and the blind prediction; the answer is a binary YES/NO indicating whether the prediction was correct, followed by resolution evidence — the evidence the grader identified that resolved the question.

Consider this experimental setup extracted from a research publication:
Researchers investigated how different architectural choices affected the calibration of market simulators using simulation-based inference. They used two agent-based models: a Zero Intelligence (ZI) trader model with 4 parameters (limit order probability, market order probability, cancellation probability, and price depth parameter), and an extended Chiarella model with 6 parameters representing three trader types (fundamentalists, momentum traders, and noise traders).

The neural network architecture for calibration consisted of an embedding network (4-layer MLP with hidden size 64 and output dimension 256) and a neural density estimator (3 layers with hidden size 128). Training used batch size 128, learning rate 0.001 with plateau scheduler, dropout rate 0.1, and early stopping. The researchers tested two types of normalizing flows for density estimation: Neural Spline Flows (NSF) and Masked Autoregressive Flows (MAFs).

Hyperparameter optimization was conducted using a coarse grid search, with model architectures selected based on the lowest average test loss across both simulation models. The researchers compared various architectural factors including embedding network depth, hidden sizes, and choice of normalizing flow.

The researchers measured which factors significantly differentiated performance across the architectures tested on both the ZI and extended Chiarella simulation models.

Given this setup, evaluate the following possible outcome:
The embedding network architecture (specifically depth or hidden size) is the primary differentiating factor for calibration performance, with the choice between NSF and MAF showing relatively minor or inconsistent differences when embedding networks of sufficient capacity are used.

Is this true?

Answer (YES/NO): NO